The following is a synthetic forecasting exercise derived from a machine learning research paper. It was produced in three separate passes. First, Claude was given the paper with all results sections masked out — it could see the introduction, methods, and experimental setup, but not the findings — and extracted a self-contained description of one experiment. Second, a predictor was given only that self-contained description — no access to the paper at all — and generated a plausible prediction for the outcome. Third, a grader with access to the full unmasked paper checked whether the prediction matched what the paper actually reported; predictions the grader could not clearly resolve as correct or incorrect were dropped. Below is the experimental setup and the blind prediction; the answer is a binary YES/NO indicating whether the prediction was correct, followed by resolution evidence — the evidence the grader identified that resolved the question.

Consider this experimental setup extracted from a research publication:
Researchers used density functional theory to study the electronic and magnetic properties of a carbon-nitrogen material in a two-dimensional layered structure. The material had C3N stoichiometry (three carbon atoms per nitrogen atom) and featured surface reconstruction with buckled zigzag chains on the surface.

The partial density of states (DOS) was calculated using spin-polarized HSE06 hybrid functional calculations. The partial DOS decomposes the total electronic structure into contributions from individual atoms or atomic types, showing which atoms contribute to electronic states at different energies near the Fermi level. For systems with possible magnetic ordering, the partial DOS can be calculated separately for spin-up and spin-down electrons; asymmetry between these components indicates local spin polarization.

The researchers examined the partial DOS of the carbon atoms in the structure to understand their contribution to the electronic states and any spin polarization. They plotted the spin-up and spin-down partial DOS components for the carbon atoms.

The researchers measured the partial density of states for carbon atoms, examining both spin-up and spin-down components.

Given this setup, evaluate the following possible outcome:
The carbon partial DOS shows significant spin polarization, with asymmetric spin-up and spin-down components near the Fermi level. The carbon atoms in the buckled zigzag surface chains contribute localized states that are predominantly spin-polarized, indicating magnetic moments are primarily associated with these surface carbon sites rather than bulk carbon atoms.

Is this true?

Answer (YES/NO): YES